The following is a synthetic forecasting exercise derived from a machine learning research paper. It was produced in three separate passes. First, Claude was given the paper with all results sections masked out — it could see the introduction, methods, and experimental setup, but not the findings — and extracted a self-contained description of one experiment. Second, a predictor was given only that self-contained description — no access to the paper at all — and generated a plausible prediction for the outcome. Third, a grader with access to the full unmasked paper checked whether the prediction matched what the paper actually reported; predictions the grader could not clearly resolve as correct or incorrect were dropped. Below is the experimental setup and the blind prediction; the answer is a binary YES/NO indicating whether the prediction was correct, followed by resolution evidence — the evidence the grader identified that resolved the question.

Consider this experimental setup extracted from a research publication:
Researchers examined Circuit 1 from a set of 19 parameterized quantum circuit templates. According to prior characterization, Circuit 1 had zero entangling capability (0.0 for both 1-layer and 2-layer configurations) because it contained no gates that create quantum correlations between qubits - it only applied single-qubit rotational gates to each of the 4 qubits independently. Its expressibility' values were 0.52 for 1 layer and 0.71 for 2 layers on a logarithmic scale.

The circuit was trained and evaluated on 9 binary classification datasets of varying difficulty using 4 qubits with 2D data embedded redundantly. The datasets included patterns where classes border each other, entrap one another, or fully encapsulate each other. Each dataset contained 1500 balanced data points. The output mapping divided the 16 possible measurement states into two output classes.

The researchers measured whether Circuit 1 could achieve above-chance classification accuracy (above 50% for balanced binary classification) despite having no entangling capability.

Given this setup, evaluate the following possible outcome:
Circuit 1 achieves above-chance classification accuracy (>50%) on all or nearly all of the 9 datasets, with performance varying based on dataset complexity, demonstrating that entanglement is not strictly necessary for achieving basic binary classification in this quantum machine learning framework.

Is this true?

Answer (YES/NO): YES